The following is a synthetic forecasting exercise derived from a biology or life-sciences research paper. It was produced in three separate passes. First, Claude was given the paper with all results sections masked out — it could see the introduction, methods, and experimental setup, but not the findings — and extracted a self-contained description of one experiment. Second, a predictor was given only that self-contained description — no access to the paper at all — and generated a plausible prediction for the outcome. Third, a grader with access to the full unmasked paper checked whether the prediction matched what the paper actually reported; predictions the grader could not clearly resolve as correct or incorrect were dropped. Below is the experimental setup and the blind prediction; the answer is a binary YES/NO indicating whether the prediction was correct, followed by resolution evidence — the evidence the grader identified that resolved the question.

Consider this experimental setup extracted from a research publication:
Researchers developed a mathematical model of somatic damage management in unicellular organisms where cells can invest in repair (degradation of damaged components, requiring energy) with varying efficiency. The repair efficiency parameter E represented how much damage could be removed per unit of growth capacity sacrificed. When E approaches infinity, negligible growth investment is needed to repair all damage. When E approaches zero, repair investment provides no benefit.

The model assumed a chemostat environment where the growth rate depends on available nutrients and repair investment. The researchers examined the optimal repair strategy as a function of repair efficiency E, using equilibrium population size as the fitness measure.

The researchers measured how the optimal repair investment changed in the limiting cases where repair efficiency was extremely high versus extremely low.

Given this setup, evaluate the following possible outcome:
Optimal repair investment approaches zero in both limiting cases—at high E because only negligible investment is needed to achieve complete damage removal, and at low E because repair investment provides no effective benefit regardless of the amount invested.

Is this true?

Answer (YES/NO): NO